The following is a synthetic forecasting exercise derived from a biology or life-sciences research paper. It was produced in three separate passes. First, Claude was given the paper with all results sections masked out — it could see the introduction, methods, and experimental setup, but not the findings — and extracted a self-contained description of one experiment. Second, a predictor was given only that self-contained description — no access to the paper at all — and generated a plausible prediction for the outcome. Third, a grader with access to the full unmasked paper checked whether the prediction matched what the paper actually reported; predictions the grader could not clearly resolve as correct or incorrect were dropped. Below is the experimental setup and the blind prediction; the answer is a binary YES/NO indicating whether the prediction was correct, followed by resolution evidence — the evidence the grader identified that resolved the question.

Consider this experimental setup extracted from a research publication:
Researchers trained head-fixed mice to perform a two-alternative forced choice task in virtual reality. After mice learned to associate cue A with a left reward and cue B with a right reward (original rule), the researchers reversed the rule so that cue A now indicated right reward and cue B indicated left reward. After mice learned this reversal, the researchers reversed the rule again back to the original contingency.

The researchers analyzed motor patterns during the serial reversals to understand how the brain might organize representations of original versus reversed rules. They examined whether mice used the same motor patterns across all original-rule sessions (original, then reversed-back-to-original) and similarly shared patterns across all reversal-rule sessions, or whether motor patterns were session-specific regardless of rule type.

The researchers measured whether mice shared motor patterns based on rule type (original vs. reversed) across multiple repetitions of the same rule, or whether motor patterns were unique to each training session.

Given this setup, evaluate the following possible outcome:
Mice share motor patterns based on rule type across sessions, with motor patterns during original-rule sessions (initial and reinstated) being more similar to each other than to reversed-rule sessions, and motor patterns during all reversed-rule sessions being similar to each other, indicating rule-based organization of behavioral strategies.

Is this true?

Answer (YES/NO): YES